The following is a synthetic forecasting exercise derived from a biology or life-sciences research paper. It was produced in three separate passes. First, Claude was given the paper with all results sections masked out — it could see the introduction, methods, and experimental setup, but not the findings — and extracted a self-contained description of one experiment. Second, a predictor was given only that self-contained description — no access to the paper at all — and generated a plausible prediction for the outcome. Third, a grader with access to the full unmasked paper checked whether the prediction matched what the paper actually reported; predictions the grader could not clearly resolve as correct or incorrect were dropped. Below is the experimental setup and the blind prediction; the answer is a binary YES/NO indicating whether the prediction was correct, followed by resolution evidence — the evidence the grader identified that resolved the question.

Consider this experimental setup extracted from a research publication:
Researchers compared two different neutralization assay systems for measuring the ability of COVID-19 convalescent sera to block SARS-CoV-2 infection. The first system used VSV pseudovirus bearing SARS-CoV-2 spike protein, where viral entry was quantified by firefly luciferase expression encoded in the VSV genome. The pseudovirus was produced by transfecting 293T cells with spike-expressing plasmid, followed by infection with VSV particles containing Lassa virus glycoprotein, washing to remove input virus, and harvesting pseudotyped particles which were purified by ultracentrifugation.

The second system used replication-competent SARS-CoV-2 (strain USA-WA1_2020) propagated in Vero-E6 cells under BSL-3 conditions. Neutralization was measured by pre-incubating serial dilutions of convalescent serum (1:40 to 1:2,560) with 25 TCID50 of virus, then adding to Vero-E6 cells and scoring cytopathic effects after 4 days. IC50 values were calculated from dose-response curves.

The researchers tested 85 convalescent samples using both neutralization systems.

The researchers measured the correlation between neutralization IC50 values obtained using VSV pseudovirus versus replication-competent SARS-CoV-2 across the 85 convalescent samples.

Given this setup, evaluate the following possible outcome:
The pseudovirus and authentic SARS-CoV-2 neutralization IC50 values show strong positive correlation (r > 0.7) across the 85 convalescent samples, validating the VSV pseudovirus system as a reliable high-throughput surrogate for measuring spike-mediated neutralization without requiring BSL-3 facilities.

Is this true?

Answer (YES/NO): NO